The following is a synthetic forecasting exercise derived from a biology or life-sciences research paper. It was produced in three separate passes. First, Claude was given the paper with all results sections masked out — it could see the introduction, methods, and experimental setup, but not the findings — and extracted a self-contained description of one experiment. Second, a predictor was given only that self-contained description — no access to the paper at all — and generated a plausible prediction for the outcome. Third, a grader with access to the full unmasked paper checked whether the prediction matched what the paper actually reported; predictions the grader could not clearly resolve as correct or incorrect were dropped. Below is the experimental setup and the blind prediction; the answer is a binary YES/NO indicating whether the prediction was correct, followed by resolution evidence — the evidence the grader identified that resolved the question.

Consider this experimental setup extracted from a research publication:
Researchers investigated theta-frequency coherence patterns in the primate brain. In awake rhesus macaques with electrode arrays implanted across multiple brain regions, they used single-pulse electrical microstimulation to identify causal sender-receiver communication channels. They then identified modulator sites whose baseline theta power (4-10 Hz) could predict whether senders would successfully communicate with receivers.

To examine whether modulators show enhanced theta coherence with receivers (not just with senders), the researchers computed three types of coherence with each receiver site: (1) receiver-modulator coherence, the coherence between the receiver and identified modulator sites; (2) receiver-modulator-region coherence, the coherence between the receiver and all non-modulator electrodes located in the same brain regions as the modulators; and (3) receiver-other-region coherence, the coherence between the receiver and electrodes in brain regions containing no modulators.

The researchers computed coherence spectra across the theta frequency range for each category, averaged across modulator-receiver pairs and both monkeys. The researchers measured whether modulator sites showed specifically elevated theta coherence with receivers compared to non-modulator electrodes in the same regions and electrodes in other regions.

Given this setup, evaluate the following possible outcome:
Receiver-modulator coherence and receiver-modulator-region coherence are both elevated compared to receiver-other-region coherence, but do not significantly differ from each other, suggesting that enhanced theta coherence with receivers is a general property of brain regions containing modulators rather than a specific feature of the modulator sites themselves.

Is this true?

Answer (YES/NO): NO